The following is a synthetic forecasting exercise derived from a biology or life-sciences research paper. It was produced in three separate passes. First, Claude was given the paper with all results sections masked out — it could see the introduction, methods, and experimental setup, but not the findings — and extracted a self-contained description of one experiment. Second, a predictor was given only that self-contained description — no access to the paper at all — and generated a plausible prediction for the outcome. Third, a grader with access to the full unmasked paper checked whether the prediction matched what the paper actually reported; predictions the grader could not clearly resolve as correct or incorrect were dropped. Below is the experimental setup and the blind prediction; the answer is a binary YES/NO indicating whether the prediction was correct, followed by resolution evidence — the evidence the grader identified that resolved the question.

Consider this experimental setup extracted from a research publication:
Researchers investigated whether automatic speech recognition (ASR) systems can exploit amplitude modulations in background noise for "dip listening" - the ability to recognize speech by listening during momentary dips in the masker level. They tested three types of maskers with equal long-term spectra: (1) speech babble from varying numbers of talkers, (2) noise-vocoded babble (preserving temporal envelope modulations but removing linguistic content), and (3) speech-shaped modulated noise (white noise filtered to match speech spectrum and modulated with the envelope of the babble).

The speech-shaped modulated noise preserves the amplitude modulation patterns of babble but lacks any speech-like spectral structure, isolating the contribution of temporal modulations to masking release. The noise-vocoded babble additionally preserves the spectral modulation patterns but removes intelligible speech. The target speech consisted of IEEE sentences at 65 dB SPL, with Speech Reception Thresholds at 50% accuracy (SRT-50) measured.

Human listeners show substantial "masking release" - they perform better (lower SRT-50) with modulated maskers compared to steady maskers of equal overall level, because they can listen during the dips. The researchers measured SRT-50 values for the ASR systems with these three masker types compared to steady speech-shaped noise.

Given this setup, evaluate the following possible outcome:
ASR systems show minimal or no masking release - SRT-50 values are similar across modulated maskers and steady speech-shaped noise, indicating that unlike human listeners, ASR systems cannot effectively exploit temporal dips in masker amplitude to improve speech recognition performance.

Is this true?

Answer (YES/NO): NO